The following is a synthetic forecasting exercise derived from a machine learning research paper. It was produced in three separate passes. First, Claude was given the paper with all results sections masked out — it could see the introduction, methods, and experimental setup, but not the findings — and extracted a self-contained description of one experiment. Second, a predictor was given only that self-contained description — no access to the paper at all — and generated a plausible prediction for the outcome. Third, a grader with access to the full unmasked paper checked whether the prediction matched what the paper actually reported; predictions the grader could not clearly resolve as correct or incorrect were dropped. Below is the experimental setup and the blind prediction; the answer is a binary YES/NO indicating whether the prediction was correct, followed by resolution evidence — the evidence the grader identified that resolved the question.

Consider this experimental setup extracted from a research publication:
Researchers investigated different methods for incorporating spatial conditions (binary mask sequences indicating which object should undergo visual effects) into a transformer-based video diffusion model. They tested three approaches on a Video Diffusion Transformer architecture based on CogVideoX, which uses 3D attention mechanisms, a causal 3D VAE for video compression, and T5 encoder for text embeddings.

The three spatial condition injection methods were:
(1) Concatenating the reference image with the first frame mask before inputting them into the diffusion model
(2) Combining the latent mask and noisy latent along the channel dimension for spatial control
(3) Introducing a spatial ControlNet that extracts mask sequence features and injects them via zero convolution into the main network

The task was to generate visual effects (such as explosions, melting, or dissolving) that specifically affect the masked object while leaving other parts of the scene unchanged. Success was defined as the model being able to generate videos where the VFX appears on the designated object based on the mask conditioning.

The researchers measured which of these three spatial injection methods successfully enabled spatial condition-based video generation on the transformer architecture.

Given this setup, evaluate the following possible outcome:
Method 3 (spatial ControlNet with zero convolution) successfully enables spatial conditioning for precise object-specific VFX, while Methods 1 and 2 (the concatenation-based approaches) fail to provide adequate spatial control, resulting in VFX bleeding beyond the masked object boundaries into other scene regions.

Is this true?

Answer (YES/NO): NO